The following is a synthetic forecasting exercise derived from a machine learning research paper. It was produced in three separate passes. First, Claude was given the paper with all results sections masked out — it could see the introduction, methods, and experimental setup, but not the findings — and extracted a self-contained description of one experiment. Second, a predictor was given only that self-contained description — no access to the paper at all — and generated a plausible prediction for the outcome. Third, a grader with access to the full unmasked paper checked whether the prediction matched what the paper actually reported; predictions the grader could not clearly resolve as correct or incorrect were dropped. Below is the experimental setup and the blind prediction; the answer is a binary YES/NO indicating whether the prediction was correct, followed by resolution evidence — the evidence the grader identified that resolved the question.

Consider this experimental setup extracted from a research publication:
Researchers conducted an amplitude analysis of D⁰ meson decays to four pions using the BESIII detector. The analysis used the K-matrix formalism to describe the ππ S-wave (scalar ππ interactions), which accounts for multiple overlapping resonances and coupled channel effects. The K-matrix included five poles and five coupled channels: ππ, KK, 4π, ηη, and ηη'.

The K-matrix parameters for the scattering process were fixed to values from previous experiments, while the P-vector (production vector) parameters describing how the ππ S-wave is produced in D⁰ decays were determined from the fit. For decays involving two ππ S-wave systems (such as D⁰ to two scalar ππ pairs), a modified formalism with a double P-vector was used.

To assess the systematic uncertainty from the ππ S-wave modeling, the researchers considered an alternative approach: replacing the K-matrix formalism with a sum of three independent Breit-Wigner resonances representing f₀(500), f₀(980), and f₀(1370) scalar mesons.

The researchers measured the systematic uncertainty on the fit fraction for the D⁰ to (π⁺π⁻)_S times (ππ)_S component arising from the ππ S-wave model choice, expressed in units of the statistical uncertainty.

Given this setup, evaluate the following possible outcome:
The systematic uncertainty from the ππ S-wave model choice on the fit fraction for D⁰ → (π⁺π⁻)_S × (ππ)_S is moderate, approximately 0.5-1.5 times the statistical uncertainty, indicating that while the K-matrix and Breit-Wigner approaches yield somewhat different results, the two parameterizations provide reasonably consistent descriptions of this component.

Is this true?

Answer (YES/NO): NO